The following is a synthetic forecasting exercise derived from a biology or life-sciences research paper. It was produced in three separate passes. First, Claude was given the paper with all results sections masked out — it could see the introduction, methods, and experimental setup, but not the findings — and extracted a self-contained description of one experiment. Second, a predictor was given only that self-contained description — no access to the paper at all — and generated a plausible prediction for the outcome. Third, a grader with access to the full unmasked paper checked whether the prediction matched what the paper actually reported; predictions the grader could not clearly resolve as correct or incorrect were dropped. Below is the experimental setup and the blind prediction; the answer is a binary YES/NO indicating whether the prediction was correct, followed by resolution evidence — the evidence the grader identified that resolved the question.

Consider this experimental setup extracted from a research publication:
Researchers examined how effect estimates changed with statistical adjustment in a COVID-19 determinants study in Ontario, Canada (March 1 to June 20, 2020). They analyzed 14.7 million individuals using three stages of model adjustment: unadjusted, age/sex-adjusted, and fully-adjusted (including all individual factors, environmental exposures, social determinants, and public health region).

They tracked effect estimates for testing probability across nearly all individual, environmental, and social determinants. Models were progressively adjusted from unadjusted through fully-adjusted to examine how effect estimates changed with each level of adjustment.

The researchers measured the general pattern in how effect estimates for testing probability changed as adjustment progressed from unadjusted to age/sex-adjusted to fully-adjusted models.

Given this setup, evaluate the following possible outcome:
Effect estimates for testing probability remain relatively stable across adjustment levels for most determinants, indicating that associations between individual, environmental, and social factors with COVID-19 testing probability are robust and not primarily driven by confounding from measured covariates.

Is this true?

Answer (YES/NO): NO